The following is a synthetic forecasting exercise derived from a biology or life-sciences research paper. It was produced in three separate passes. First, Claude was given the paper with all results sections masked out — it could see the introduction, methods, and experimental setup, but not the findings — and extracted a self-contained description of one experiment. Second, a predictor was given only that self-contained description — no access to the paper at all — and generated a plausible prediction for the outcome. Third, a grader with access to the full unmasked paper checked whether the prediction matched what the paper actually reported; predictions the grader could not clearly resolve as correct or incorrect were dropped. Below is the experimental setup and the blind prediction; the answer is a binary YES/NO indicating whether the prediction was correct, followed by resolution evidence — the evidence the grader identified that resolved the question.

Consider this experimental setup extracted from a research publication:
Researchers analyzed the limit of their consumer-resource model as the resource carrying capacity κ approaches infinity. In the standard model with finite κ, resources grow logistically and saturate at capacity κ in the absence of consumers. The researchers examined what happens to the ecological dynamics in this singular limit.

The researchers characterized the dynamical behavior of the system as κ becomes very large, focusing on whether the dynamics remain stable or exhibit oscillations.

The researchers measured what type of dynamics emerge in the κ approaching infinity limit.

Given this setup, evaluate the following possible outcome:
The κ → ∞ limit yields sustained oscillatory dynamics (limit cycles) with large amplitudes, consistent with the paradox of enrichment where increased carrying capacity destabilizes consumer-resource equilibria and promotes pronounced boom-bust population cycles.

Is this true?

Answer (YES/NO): NO